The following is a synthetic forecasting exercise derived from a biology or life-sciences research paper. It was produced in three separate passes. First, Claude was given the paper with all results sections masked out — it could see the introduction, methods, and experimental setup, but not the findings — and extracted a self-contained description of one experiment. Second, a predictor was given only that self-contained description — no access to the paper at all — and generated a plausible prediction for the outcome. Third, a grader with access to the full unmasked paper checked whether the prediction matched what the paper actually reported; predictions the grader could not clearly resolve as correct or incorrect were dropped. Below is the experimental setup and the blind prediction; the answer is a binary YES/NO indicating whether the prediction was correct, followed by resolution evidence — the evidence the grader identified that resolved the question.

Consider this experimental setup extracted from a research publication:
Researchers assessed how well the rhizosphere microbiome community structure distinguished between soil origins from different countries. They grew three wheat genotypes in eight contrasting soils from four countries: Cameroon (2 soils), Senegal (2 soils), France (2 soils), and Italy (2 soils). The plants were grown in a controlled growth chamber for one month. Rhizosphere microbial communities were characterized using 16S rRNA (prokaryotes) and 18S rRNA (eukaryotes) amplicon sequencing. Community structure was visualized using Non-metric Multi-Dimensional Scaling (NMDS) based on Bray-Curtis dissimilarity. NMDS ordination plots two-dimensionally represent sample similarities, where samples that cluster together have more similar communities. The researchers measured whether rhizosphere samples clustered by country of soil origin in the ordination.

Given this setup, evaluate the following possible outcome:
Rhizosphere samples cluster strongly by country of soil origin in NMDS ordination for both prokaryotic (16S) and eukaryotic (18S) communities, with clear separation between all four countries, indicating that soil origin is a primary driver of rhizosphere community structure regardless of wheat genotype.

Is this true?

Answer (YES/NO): NO